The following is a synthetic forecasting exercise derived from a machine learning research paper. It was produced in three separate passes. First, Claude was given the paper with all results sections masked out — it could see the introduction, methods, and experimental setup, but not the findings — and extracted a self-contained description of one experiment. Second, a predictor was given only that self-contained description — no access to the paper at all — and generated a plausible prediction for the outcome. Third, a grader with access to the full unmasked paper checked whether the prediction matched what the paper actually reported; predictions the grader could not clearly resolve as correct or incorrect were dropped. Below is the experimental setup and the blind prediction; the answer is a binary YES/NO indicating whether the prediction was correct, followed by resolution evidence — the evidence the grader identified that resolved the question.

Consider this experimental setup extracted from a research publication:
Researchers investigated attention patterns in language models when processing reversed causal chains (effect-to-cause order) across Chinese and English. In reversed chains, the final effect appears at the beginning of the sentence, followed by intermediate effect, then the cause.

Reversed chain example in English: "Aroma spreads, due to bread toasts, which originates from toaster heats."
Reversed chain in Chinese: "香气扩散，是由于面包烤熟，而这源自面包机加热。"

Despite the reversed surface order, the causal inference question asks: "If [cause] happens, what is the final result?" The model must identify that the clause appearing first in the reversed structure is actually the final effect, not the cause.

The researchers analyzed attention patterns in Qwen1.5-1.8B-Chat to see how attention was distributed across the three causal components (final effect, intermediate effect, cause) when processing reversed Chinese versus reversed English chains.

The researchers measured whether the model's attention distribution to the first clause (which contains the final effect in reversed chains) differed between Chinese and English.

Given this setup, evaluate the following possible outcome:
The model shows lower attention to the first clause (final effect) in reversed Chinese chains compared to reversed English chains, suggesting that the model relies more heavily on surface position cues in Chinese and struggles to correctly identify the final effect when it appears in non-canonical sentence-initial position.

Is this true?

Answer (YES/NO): NO